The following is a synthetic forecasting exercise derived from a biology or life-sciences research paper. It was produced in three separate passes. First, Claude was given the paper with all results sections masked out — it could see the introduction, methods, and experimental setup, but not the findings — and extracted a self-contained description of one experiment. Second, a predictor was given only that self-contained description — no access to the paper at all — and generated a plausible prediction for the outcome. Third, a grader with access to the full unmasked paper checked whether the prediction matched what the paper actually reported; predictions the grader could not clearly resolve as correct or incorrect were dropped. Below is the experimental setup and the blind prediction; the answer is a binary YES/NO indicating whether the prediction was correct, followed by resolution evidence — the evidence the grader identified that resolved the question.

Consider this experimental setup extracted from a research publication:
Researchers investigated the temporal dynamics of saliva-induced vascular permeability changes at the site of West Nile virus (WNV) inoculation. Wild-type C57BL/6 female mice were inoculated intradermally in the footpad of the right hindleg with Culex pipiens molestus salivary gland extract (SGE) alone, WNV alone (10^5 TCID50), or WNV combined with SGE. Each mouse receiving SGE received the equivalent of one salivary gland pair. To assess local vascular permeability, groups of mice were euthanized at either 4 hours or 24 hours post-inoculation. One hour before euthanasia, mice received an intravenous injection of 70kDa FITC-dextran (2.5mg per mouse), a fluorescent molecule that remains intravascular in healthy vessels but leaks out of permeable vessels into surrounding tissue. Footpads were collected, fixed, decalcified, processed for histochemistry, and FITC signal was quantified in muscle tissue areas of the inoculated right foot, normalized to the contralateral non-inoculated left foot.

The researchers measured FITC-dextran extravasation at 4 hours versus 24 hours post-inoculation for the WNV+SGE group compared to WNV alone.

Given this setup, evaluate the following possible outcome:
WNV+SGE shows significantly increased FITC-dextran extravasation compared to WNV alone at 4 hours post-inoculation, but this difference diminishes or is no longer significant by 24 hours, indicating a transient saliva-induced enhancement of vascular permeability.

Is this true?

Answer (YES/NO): NO